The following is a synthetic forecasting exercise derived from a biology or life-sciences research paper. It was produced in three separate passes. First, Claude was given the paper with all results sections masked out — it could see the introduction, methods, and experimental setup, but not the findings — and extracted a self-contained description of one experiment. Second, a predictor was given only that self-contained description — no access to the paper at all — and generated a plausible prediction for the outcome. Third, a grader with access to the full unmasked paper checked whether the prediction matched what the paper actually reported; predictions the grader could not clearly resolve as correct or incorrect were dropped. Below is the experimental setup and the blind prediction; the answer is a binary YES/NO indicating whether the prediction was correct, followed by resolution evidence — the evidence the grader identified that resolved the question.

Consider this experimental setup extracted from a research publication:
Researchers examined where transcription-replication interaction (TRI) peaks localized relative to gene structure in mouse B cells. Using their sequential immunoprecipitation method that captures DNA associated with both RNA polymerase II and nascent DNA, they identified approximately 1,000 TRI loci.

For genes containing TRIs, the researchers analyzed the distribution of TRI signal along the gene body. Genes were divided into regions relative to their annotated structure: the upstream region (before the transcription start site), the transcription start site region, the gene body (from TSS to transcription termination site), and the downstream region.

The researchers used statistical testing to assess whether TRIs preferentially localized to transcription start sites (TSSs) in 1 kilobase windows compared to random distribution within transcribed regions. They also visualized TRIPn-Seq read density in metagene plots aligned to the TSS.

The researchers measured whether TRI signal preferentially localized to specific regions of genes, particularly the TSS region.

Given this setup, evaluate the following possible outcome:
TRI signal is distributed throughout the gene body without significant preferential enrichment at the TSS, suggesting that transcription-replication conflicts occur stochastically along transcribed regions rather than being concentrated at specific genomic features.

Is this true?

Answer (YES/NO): NO